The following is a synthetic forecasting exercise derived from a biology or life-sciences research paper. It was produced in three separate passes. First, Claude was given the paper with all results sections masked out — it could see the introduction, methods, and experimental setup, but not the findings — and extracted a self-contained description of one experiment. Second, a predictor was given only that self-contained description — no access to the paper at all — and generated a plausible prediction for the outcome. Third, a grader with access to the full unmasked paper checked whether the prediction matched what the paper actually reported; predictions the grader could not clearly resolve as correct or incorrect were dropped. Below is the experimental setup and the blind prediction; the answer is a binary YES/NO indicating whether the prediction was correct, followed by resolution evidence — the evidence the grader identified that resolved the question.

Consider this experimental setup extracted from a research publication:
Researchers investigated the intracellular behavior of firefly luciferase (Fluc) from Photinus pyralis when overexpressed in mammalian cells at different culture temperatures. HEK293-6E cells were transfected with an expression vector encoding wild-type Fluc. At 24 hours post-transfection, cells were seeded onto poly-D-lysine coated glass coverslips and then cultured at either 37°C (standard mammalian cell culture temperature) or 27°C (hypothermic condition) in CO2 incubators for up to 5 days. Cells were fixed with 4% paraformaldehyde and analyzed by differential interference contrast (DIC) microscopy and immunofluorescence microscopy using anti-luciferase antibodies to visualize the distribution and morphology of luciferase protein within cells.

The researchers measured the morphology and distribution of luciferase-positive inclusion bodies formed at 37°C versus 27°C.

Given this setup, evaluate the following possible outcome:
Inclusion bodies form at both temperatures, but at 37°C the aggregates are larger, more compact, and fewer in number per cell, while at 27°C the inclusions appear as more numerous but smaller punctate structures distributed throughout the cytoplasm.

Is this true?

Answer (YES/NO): NO